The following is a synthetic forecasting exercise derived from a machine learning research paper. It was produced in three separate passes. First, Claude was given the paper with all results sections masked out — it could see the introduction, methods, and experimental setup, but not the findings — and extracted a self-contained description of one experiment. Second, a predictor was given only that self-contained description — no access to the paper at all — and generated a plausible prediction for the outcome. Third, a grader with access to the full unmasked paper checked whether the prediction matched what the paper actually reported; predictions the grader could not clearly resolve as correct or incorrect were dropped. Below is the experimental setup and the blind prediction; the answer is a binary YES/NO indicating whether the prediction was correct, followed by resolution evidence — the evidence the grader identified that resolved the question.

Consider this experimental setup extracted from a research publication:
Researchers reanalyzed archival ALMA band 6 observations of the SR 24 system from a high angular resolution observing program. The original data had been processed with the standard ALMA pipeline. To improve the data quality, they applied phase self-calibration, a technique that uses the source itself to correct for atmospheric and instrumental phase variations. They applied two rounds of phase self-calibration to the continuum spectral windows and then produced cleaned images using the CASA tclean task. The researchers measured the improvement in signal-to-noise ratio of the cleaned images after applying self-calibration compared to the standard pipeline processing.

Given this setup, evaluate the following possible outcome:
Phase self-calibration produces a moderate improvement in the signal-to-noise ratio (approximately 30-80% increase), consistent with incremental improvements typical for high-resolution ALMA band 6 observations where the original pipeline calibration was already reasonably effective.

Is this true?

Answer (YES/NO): NO